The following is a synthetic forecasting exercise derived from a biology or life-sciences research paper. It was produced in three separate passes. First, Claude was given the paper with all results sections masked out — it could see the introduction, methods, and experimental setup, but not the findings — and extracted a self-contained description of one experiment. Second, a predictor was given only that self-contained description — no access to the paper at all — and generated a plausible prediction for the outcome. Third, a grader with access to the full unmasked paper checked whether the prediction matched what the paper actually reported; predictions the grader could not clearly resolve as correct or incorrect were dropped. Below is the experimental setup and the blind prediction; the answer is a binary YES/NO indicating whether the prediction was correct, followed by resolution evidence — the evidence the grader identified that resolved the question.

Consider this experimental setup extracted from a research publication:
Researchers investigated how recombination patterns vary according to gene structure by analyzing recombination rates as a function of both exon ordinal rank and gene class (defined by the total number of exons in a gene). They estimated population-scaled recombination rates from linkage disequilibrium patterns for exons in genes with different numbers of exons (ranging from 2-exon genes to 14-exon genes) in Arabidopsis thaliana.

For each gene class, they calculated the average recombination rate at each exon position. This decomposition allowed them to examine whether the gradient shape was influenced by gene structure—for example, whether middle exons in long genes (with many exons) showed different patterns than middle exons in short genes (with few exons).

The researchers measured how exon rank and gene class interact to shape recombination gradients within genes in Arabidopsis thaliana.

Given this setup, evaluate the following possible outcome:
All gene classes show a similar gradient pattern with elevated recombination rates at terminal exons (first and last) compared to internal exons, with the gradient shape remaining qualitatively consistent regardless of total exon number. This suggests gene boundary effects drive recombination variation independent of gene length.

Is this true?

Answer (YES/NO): NO